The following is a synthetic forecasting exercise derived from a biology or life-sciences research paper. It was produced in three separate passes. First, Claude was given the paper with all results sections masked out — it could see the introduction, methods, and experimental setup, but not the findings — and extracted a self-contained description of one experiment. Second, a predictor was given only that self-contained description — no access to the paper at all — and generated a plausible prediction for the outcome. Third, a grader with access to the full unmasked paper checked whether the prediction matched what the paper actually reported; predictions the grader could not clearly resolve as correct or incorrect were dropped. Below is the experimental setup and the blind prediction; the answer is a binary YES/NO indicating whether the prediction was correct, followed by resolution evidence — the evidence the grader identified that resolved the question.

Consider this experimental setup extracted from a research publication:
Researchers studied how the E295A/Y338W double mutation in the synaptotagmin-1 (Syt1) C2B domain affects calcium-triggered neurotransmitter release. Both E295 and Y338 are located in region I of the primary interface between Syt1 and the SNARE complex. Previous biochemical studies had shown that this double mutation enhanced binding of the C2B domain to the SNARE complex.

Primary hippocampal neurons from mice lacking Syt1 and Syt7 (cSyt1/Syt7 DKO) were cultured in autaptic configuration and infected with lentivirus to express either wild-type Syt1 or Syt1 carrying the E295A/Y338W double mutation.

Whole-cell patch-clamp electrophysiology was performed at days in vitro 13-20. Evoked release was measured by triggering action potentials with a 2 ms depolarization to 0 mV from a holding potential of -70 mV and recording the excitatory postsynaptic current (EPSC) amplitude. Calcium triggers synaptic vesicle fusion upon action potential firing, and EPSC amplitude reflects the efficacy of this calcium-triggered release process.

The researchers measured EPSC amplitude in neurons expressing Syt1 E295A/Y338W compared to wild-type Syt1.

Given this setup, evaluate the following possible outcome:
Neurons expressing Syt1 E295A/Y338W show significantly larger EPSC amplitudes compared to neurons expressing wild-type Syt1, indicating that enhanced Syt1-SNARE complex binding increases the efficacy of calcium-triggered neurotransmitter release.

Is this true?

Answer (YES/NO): NO